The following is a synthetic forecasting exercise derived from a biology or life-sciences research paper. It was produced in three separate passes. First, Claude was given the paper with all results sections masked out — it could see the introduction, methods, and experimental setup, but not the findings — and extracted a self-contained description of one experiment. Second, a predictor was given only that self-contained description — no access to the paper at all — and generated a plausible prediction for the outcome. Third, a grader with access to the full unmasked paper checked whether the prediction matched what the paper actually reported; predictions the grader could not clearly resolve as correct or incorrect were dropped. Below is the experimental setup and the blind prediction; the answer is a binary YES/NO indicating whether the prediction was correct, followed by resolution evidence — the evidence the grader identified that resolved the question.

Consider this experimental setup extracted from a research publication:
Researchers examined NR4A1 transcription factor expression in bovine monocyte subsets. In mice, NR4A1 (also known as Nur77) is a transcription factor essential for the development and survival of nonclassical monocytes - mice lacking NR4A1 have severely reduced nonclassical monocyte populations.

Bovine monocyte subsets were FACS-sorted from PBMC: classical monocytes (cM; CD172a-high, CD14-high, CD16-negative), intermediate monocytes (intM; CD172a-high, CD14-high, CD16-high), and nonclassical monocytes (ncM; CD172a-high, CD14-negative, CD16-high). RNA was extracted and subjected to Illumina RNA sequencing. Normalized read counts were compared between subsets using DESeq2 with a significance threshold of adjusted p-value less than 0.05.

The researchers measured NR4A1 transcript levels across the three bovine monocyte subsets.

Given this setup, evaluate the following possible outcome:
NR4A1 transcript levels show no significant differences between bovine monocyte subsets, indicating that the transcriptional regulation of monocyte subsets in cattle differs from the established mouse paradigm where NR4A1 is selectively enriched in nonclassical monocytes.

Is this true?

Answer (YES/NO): NO